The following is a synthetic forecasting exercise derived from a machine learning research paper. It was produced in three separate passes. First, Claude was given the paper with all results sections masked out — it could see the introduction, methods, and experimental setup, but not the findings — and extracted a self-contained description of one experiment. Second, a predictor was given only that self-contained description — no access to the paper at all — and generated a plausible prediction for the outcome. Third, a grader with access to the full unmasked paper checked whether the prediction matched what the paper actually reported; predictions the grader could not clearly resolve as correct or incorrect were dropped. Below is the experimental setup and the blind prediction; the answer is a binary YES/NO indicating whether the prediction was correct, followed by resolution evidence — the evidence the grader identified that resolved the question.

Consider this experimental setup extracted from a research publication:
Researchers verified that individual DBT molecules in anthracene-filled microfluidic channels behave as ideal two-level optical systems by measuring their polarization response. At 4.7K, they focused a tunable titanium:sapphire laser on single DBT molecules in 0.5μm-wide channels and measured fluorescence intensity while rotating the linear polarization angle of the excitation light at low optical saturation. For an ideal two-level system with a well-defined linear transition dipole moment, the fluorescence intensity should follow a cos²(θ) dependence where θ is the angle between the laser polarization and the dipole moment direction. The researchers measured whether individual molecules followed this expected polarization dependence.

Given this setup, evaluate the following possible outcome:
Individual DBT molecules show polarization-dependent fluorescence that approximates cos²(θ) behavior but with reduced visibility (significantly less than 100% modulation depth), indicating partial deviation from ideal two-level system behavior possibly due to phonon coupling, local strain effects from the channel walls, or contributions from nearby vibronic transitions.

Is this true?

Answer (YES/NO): NO